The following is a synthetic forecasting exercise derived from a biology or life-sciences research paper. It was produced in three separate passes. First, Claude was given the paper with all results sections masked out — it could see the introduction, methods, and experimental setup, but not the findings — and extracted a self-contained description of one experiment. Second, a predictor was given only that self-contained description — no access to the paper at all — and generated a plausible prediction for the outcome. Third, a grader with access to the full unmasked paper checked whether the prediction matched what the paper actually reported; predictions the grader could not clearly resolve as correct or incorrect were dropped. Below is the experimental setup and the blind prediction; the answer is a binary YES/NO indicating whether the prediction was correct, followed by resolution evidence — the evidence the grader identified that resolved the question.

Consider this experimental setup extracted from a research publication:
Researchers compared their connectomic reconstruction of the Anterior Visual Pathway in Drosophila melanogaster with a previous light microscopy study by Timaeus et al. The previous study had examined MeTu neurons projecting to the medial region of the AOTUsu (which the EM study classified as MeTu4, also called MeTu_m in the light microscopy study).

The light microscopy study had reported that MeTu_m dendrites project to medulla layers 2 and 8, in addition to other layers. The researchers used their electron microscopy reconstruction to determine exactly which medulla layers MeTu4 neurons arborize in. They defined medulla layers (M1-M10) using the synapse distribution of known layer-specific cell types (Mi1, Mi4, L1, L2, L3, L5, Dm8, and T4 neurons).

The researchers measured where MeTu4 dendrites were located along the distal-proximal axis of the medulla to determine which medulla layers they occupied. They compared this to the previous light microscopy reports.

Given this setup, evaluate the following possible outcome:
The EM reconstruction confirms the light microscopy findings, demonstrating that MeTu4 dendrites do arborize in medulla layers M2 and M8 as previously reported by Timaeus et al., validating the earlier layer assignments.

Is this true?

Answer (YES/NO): NO